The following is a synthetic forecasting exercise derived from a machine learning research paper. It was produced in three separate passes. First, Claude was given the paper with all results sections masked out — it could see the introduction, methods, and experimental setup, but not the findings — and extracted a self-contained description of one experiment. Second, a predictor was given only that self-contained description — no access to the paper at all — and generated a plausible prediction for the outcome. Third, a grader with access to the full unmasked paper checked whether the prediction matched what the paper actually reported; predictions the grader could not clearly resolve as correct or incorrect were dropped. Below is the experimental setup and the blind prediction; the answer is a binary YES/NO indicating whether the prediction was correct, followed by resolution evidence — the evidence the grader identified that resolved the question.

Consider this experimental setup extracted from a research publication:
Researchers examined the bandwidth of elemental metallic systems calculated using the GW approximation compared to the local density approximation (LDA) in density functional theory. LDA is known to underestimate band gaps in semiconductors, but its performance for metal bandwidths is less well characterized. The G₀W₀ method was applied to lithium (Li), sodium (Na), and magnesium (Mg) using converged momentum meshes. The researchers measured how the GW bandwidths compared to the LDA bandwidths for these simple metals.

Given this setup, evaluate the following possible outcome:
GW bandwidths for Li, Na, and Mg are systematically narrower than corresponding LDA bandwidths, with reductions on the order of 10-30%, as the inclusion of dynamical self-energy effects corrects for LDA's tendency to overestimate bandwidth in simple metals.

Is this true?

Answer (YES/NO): NO